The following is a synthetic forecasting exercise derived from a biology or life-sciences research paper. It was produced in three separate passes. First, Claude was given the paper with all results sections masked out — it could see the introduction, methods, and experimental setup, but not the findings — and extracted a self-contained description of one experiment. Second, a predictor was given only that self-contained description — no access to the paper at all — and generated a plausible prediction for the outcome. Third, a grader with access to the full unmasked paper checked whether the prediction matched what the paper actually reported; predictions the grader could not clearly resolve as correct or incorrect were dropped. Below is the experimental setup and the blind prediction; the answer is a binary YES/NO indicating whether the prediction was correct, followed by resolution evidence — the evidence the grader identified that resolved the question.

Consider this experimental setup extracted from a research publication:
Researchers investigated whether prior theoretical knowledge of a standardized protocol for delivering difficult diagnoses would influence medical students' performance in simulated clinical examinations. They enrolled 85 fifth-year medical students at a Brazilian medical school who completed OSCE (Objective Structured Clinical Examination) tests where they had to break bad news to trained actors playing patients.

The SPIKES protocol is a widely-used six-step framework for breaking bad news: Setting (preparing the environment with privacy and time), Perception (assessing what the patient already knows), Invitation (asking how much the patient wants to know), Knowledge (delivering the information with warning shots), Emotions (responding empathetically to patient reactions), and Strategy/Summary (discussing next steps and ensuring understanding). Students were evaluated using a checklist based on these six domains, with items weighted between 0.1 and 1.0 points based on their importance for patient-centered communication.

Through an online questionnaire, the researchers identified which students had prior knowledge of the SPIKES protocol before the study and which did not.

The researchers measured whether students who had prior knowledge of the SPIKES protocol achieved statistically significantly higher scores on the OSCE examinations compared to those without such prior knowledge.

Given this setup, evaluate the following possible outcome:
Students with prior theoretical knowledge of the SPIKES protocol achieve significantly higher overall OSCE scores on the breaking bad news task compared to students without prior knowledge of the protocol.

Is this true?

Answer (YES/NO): NO